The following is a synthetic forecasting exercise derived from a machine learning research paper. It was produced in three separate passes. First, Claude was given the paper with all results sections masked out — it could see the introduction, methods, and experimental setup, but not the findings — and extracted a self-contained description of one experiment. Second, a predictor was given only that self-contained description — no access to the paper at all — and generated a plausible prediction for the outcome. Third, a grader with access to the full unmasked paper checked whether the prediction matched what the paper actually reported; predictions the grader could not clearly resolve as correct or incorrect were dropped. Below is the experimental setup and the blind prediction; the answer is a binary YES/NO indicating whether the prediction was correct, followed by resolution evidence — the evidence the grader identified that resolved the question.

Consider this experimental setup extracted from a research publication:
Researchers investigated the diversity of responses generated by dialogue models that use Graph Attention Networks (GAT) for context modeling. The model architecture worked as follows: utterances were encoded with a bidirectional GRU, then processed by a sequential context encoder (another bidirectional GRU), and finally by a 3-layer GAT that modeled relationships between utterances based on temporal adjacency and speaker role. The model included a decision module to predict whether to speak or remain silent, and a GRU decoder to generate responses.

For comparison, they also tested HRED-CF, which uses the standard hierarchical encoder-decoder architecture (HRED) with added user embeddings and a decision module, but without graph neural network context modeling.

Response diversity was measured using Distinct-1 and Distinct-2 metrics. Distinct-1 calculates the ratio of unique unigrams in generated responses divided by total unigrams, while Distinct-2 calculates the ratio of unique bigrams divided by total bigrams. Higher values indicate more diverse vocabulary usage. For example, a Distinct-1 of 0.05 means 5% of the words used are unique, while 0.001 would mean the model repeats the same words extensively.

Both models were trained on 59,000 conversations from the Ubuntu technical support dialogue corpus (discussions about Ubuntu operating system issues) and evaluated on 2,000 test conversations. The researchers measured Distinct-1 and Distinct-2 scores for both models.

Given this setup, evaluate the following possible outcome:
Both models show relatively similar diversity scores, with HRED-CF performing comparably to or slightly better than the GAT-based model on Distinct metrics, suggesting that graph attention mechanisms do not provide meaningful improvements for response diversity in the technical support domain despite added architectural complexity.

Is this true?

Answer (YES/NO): NO